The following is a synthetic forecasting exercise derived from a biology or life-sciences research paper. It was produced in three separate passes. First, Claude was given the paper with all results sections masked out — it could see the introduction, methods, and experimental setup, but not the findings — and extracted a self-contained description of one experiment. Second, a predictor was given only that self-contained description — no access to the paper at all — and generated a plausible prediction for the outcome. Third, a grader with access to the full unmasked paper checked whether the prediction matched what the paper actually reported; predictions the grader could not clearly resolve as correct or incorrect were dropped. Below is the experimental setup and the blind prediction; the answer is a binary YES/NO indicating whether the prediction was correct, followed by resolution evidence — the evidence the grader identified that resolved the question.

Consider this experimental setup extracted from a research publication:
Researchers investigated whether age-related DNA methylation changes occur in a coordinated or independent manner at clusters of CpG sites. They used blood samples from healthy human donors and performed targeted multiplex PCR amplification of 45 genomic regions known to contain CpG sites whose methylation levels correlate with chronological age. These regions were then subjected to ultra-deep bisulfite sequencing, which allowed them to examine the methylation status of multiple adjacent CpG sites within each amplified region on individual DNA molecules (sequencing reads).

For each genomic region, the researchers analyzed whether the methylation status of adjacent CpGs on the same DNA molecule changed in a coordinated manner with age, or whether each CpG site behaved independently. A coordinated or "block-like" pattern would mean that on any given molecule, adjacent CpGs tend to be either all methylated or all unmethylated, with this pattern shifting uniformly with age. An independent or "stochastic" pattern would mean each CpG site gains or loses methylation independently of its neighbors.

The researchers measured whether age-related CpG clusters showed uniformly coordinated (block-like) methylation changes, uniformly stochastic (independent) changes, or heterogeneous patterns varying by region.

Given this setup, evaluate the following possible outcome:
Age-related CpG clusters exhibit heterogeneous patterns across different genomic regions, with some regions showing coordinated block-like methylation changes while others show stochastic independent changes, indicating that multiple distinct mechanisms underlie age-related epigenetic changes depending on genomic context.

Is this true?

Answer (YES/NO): YES